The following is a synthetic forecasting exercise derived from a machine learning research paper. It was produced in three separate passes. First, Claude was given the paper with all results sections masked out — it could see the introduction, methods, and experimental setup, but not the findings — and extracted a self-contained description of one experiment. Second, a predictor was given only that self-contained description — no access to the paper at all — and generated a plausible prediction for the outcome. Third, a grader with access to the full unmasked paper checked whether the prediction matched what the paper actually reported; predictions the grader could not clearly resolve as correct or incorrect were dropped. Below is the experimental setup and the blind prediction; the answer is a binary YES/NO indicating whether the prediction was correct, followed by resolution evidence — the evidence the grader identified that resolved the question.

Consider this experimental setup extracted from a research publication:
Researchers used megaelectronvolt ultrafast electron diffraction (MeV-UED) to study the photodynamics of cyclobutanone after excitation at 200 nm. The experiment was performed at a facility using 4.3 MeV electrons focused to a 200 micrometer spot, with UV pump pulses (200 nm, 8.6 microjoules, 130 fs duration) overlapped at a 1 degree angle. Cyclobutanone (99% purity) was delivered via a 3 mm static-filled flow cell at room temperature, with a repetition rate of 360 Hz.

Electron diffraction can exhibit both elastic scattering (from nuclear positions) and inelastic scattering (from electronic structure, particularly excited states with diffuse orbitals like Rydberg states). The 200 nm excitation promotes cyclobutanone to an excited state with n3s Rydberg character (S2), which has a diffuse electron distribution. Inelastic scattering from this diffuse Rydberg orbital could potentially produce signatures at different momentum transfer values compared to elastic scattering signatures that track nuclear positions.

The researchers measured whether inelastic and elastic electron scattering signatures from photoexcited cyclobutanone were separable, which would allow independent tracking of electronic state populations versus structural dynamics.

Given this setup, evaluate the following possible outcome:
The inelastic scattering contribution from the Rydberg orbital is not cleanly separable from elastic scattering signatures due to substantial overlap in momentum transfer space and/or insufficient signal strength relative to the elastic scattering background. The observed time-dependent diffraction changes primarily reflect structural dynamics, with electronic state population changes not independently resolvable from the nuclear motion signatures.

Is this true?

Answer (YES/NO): NO